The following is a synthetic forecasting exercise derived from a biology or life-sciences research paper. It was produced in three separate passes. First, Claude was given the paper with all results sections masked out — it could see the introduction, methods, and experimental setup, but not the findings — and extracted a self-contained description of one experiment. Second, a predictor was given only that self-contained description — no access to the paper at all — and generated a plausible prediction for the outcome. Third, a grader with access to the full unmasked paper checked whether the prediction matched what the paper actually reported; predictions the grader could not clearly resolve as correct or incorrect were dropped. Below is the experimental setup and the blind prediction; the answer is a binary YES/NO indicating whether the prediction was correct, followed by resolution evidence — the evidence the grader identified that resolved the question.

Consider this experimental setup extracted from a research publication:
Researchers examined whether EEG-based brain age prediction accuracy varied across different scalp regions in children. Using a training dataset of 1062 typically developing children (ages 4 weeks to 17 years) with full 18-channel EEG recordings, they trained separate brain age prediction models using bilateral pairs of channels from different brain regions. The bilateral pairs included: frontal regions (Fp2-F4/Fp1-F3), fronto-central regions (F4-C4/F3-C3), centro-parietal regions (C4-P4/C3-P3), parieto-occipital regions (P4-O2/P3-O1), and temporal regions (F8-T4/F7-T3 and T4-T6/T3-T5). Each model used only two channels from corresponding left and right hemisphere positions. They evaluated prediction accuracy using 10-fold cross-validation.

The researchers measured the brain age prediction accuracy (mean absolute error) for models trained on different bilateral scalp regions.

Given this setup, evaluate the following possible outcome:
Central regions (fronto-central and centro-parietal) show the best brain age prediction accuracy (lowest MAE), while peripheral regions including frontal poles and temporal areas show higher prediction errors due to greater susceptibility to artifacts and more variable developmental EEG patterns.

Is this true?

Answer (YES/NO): NO